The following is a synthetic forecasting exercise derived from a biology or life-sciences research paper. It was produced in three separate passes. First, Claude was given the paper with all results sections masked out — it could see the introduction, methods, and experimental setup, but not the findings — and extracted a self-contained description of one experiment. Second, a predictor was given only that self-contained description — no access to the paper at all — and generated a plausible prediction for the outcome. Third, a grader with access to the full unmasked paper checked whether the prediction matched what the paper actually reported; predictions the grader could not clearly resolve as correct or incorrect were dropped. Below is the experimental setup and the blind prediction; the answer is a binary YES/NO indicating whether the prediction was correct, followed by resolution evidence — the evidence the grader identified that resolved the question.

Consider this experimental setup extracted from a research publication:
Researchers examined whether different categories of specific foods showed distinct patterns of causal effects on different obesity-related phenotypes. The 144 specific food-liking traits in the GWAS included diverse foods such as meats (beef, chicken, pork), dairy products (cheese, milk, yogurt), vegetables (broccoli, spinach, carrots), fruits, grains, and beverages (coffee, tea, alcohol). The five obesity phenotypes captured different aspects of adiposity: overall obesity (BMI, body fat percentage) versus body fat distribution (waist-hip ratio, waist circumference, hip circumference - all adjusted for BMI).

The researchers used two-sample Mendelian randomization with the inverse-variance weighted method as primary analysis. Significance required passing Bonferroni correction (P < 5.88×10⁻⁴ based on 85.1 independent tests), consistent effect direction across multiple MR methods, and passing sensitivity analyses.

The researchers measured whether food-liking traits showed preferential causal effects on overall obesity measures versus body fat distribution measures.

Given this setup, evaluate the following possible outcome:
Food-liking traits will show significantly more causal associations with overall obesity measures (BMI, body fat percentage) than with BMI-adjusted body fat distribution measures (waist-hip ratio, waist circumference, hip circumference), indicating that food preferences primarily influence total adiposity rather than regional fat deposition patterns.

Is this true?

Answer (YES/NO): YES